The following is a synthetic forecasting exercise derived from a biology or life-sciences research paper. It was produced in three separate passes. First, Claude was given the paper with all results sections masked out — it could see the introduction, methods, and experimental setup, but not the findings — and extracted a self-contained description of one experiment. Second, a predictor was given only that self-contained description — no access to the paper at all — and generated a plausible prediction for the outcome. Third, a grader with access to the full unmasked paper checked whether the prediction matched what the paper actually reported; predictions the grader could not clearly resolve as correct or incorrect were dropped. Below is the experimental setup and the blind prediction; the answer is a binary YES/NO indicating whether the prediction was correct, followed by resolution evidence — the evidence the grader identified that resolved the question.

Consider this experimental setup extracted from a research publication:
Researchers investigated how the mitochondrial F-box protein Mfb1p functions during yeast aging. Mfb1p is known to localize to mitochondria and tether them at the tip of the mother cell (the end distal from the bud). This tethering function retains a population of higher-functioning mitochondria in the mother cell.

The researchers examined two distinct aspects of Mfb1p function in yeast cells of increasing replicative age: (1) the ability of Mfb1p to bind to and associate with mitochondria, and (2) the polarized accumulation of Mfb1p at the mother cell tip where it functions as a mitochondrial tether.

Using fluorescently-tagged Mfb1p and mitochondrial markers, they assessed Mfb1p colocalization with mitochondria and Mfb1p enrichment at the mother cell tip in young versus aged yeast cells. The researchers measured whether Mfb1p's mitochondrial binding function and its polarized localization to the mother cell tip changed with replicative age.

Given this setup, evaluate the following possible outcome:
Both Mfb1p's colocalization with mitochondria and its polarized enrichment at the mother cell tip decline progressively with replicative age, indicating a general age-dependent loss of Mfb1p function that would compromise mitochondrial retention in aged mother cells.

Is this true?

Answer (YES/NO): NO